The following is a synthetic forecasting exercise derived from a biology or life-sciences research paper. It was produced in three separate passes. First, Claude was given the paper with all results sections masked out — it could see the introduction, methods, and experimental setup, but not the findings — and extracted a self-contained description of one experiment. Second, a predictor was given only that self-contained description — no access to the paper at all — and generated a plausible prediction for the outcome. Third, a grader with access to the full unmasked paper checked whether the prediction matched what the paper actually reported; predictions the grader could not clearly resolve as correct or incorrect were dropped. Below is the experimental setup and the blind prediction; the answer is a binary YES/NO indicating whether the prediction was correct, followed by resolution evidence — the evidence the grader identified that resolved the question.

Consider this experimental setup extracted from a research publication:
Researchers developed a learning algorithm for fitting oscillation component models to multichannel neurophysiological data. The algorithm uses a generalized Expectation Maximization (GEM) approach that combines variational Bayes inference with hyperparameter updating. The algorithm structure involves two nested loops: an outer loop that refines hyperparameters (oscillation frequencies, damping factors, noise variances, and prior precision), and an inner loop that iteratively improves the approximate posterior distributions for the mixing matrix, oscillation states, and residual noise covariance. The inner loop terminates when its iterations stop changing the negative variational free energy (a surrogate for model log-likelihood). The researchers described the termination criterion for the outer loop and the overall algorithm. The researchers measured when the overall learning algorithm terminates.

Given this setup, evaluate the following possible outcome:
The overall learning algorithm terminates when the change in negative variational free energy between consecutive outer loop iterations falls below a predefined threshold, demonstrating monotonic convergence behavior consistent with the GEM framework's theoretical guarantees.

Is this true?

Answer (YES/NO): YES